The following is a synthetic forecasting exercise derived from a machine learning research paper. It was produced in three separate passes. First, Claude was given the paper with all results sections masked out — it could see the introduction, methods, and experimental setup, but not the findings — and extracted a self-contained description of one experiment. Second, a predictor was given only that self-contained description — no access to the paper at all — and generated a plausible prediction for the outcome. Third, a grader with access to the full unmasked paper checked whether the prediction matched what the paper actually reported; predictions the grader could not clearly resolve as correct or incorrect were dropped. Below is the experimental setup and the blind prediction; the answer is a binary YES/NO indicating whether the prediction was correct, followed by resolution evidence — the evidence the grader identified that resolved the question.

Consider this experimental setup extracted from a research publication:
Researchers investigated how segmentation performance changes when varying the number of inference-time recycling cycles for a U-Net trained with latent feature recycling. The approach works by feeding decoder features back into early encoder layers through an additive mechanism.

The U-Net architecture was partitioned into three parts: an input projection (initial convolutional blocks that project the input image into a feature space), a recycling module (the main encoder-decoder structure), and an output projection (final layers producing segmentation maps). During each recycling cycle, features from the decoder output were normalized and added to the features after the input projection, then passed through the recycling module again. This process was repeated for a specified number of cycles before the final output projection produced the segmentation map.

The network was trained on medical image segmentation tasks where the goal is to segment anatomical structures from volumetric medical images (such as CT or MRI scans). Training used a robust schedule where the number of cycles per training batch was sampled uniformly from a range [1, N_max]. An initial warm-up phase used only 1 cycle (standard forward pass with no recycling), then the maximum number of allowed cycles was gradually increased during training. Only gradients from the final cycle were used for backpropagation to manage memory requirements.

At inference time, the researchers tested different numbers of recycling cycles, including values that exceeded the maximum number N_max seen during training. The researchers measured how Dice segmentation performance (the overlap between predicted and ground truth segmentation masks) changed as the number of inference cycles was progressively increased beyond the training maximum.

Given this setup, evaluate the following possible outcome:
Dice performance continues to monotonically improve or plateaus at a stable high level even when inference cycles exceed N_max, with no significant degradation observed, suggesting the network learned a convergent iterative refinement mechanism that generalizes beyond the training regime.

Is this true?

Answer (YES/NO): YES